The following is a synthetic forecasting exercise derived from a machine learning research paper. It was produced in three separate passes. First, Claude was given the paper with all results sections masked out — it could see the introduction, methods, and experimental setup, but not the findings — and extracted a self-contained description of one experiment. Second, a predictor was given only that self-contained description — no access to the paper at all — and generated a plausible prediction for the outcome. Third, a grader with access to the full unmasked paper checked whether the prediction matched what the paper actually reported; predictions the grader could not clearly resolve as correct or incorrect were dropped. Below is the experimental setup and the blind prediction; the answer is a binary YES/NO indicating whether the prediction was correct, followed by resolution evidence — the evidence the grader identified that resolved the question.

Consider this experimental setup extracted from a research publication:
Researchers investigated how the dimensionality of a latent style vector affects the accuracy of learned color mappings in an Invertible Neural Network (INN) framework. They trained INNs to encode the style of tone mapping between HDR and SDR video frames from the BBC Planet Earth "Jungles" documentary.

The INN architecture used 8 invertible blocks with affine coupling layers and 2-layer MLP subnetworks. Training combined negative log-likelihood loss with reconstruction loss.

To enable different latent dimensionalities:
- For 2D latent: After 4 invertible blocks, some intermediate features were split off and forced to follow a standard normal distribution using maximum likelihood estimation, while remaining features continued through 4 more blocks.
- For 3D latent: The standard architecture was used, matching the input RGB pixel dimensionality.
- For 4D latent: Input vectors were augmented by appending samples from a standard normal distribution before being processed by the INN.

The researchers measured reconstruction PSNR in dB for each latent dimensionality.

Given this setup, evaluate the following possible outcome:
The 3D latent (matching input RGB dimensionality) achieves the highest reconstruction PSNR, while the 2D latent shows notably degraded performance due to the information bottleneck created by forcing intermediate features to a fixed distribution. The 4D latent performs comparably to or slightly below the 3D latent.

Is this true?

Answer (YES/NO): NO